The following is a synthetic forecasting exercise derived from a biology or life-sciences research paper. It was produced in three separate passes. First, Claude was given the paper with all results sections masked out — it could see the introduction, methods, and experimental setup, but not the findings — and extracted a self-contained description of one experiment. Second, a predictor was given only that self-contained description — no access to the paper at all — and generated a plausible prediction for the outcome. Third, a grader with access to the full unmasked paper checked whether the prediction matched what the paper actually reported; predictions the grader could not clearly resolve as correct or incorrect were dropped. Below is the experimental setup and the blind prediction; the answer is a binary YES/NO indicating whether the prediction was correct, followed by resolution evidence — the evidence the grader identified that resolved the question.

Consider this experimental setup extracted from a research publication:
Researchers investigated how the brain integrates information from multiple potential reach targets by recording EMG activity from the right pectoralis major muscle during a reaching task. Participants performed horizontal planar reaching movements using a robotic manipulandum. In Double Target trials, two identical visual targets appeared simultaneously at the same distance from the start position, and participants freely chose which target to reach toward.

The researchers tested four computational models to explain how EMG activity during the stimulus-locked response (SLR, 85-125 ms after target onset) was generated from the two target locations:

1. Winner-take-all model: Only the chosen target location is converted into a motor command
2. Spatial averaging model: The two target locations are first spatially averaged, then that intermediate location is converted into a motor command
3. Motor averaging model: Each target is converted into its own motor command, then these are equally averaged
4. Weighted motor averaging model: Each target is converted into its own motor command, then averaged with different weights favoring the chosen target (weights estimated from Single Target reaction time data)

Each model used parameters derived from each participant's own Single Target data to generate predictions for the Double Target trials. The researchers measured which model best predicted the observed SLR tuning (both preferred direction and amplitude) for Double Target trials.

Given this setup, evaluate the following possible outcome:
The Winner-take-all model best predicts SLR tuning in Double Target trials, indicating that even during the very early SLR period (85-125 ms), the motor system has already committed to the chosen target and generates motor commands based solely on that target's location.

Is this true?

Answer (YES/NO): NO